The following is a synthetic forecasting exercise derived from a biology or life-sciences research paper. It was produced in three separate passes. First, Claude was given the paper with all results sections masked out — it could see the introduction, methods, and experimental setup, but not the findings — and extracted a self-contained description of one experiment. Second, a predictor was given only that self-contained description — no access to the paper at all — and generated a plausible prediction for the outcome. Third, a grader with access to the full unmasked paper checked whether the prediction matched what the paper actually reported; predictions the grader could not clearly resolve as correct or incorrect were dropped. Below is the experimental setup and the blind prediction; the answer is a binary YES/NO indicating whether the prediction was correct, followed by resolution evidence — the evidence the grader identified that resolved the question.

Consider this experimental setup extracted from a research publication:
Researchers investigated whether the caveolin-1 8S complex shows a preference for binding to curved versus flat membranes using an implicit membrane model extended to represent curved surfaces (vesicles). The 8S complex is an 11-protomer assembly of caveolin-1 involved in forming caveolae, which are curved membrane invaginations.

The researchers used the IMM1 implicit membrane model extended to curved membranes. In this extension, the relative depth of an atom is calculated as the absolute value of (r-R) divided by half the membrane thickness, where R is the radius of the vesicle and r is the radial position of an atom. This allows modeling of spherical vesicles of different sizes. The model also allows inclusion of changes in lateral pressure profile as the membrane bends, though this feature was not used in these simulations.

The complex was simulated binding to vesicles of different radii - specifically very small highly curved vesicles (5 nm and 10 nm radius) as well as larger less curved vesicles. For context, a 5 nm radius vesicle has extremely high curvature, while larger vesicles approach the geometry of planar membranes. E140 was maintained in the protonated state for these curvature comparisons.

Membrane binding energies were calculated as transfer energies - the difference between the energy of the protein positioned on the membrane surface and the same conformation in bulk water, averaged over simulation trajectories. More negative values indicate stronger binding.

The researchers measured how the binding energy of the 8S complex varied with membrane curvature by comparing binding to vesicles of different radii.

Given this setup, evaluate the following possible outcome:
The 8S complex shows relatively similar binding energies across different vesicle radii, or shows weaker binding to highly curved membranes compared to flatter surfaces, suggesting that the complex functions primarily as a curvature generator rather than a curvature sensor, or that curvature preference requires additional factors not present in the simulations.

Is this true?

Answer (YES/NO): NO